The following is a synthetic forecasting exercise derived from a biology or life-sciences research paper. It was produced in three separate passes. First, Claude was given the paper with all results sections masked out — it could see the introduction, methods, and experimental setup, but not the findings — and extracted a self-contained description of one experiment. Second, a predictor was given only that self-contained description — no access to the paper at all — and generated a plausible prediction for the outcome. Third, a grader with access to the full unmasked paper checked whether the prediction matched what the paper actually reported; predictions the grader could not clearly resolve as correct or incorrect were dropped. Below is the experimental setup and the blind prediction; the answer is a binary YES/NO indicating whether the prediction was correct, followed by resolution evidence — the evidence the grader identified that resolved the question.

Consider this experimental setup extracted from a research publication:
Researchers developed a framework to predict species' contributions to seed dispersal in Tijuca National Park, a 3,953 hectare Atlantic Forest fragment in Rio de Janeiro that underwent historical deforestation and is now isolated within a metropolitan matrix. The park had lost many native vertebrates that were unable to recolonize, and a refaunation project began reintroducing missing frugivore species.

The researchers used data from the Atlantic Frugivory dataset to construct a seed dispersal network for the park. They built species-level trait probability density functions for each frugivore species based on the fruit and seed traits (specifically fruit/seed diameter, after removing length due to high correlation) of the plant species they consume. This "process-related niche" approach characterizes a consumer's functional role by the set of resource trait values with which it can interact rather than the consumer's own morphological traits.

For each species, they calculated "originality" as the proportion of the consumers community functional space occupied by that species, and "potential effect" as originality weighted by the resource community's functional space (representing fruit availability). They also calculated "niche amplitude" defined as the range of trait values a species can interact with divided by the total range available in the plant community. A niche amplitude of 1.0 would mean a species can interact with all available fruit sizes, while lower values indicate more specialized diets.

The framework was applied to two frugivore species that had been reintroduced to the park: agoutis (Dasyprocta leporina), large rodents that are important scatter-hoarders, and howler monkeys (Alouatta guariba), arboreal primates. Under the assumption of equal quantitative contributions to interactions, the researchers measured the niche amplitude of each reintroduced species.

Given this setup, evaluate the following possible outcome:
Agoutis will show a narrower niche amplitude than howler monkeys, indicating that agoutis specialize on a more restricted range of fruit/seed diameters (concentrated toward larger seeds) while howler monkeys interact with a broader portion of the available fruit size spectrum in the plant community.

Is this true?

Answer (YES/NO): NO